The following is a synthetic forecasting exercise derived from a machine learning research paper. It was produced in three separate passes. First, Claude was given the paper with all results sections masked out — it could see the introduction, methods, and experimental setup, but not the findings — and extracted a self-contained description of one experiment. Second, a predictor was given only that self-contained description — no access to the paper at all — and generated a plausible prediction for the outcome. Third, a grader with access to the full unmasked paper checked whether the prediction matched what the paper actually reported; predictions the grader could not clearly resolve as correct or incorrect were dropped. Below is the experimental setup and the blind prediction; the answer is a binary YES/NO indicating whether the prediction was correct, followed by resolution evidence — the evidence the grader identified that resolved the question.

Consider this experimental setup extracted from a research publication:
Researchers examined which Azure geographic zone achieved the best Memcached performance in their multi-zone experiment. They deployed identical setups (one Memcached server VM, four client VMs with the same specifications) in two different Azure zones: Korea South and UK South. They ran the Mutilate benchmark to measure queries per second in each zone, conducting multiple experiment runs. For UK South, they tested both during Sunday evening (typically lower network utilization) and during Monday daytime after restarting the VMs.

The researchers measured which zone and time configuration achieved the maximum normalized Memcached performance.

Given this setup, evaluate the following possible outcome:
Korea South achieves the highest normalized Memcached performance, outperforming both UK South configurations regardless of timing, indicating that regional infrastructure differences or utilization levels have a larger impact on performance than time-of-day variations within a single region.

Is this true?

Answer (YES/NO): NO